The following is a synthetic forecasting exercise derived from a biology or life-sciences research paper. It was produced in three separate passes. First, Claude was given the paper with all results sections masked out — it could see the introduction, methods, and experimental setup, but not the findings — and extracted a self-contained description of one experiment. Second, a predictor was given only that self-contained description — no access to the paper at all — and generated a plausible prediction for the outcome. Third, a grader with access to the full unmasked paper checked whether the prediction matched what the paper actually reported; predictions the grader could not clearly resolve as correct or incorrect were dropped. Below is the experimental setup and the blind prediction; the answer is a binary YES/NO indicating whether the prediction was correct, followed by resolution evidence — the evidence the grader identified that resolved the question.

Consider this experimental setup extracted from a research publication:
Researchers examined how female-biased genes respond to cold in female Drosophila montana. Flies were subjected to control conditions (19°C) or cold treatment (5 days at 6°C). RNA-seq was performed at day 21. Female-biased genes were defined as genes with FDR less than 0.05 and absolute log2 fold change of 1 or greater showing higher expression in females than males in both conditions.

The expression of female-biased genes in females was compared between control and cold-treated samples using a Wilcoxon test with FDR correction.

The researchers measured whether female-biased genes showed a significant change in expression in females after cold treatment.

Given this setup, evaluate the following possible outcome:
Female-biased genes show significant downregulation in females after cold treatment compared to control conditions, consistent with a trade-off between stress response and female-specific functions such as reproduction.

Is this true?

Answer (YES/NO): YES